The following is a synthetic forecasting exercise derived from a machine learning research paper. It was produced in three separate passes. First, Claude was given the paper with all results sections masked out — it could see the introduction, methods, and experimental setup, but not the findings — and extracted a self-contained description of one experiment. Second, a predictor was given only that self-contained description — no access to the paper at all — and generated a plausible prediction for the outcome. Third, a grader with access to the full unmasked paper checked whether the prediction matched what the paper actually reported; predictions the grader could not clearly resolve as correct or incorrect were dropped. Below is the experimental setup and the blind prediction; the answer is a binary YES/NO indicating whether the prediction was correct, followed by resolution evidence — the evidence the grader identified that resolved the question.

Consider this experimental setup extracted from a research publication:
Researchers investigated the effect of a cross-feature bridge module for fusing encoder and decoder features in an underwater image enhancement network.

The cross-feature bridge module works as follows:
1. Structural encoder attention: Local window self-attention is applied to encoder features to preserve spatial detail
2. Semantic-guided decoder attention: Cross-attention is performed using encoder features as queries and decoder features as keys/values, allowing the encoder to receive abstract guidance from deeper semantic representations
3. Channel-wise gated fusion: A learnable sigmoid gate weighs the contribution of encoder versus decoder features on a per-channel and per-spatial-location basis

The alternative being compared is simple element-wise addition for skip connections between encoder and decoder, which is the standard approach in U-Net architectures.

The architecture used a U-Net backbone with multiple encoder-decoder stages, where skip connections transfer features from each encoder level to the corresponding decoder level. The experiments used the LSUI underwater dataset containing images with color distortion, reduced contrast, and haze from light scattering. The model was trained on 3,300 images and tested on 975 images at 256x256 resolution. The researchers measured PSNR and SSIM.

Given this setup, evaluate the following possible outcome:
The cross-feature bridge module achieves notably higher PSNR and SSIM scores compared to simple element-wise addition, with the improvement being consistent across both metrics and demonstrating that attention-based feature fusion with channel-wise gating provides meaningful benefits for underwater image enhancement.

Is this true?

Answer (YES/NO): YES